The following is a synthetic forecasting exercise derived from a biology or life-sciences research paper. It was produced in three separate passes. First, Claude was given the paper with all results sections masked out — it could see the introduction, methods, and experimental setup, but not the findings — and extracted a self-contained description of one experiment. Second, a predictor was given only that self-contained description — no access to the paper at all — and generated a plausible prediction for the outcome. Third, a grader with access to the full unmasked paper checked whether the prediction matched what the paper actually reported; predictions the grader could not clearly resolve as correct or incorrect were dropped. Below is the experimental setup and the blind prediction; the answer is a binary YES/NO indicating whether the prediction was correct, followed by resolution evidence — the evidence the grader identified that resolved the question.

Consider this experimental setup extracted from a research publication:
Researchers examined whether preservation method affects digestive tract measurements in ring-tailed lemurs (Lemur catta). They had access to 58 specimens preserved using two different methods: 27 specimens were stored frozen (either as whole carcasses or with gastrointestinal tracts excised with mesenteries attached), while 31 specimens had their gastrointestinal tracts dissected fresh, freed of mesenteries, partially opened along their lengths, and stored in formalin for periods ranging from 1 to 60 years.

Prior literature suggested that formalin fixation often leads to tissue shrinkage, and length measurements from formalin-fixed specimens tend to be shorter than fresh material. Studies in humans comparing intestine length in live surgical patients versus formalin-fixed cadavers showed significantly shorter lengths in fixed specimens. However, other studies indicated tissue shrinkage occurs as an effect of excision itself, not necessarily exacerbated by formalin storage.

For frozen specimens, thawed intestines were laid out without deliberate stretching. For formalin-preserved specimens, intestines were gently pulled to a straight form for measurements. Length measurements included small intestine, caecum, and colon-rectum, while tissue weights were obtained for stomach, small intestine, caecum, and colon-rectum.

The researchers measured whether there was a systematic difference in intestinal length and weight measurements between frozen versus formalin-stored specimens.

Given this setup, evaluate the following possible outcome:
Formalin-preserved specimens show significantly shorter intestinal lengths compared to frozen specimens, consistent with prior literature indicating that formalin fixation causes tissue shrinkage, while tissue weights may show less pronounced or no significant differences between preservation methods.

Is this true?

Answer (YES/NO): NO